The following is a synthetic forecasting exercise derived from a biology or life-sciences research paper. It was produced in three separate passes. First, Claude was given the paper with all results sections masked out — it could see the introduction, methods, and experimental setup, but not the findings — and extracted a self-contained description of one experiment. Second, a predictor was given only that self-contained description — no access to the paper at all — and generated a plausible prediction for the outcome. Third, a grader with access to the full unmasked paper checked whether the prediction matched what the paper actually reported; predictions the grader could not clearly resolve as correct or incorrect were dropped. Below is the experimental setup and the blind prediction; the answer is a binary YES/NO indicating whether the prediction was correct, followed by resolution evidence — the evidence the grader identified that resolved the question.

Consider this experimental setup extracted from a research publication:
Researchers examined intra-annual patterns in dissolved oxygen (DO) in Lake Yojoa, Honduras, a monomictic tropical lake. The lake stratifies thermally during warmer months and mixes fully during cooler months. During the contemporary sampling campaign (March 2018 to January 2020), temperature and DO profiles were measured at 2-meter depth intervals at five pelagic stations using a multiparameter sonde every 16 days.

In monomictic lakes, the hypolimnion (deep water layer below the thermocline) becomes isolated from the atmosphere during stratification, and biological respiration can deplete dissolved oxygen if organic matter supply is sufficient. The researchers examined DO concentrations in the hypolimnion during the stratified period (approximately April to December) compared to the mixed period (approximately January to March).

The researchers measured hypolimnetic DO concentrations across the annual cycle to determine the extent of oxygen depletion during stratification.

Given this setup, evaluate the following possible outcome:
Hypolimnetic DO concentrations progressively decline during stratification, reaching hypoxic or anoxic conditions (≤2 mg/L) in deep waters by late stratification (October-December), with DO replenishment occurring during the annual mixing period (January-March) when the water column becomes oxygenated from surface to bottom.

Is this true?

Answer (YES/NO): NO